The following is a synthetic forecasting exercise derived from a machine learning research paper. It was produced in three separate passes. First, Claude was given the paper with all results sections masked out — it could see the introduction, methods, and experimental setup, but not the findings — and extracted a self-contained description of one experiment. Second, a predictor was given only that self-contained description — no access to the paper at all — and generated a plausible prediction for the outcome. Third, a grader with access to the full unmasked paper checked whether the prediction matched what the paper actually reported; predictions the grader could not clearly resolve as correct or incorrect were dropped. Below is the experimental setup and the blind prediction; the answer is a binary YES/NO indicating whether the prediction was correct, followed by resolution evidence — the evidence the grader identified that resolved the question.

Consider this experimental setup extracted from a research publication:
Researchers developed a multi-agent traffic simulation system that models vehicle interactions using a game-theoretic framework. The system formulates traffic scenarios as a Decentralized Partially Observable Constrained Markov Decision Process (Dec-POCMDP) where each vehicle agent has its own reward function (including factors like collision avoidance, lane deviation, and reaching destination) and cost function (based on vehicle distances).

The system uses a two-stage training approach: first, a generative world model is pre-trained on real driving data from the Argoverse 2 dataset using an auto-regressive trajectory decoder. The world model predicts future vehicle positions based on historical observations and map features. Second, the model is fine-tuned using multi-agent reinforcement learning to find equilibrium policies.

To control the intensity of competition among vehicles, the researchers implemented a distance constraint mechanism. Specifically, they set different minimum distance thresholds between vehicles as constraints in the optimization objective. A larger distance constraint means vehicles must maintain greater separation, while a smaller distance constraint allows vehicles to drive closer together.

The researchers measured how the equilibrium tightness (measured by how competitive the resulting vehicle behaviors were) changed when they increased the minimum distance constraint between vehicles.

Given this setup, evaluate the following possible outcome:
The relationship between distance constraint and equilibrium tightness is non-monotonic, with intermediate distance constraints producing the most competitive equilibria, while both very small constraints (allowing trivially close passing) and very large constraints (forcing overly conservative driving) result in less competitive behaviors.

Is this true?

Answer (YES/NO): NO